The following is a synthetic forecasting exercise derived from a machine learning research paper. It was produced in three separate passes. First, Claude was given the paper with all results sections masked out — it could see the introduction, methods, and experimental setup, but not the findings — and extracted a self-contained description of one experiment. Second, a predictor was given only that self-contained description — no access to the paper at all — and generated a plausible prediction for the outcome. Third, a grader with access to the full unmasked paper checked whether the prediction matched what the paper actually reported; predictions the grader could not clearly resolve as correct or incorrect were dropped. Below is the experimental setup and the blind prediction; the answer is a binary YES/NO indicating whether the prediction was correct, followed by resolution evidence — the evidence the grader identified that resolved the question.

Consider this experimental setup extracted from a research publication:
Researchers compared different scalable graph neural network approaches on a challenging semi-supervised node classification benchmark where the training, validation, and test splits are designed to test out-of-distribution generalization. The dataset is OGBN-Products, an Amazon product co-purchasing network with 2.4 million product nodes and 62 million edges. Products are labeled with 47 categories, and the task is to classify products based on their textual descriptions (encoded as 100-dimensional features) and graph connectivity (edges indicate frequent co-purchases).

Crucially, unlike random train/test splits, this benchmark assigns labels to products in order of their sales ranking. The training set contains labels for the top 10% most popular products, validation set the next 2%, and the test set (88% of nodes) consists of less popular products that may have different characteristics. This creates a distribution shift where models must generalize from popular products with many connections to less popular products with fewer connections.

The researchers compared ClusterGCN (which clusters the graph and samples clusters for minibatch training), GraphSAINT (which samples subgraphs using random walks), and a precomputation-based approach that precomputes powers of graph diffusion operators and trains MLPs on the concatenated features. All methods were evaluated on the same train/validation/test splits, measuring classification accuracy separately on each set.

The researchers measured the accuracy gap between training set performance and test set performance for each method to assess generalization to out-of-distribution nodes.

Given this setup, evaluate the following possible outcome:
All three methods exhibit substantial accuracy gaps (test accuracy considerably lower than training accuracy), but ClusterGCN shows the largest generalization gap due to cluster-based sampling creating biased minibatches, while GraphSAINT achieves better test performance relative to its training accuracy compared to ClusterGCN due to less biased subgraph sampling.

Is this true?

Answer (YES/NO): NO